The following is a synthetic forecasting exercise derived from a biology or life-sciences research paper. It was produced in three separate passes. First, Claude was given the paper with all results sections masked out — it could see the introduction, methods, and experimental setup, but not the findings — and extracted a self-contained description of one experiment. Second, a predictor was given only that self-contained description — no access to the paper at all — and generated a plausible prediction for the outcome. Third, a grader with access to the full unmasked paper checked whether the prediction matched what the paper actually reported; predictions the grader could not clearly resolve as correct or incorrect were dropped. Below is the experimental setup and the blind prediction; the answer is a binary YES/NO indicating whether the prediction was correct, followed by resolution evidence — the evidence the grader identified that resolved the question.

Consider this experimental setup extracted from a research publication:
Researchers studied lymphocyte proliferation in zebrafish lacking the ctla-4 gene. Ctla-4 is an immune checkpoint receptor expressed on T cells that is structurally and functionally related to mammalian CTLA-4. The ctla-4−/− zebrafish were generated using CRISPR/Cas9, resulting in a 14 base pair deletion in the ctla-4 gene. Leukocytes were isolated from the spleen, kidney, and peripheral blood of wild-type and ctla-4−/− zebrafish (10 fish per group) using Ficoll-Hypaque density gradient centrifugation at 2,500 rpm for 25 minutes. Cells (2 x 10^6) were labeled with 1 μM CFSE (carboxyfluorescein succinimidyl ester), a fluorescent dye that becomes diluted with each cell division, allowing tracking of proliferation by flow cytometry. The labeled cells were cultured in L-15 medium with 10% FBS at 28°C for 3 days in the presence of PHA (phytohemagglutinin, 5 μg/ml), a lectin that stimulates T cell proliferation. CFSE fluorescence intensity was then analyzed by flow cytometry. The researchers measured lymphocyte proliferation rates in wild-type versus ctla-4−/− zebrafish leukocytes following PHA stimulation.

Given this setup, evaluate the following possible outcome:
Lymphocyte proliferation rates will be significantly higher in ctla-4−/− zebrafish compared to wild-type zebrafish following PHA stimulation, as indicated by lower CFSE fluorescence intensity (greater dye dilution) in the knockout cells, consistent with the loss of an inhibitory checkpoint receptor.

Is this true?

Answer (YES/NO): YES